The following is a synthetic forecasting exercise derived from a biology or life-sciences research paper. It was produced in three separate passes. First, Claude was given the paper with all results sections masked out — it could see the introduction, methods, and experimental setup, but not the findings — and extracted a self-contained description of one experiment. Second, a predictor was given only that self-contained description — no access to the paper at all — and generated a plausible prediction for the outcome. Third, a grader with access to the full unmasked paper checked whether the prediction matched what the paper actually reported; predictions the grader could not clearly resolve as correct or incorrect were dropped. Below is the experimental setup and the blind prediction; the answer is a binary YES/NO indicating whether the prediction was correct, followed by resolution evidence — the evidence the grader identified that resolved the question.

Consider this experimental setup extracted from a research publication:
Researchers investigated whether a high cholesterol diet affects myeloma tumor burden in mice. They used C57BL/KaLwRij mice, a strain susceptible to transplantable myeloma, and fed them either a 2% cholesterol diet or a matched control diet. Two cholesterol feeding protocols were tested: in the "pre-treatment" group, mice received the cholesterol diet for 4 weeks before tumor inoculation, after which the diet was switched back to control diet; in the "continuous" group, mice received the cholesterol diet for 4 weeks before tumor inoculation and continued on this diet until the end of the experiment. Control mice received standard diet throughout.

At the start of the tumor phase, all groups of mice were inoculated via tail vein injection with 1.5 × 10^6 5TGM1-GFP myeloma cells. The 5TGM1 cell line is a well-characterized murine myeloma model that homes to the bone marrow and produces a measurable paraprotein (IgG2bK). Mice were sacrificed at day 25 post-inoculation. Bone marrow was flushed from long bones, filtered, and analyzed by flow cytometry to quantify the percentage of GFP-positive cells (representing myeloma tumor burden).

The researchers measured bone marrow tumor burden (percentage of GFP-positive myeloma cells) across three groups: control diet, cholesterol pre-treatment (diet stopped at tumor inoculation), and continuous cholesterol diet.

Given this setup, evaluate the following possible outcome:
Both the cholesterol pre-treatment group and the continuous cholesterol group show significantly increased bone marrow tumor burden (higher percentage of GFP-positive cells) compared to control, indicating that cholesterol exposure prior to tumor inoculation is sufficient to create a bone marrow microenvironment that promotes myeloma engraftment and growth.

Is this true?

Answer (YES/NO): NO